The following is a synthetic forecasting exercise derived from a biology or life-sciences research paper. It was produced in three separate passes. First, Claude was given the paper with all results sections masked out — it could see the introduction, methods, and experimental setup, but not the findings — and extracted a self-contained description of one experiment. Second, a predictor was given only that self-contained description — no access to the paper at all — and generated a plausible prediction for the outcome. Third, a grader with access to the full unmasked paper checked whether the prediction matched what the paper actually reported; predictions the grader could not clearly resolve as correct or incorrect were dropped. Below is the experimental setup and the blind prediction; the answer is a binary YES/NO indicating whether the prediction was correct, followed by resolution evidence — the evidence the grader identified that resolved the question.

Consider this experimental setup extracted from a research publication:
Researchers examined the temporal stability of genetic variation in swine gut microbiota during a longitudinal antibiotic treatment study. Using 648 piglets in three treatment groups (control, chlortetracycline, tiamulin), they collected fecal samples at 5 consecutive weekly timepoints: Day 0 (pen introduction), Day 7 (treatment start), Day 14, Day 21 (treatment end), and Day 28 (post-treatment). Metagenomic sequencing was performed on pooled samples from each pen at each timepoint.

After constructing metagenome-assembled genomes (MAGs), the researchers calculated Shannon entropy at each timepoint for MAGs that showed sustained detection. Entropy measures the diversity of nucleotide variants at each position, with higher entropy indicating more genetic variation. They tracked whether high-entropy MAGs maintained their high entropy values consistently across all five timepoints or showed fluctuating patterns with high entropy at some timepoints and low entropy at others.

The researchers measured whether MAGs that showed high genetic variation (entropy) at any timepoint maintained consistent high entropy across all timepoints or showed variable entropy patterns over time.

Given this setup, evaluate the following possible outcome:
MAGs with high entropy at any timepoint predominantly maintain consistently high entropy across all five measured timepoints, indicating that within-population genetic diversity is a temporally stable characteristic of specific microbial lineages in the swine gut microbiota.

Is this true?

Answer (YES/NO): NO